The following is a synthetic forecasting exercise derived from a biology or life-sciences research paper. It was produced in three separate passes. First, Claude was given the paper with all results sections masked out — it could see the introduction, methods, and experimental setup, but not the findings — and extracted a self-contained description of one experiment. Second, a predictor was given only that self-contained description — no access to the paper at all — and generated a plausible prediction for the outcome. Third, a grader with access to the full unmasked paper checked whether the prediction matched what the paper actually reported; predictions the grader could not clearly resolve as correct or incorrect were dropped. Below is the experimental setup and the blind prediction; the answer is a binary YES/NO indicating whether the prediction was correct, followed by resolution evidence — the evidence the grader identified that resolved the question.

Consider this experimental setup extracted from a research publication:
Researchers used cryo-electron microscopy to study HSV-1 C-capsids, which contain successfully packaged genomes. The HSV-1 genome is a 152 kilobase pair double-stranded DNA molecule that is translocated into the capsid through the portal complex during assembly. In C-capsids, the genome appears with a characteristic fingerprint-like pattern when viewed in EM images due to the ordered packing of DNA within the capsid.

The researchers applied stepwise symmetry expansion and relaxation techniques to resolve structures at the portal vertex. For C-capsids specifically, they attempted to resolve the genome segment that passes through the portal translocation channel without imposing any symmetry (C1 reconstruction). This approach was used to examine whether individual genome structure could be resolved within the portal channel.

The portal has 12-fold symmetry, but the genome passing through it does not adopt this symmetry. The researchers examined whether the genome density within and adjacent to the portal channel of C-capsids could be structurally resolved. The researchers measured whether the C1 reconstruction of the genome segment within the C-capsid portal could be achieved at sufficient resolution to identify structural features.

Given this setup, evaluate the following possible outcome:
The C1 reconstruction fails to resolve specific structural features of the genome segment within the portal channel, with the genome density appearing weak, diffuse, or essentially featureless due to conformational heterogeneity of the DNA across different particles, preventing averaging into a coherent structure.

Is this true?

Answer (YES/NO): NO